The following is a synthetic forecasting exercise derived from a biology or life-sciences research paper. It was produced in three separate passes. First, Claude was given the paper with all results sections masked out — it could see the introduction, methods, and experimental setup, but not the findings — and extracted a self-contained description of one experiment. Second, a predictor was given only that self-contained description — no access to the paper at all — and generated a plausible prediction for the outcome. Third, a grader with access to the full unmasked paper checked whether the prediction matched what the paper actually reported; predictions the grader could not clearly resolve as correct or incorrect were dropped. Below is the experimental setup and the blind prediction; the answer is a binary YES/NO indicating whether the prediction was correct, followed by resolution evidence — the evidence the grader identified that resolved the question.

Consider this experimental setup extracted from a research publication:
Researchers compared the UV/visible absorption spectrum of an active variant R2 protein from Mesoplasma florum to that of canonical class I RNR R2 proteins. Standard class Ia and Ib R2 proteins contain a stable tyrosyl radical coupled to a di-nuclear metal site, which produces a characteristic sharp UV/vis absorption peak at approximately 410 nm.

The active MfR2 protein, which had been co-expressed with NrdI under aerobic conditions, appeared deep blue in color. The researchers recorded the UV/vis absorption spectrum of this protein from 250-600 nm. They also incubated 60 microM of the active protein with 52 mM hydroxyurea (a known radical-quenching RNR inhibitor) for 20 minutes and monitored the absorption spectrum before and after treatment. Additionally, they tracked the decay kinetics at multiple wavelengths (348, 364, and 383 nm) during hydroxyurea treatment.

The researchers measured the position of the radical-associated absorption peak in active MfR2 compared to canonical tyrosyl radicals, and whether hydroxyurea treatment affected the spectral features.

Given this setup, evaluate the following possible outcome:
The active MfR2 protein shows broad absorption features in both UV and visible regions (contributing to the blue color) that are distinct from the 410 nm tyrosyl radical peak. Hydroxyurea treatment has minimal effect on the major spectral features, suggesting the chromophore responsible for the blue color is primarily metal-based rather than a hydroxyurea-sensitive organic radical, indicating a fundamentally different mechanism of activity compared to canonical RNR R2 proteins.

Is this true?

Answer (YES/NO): NO